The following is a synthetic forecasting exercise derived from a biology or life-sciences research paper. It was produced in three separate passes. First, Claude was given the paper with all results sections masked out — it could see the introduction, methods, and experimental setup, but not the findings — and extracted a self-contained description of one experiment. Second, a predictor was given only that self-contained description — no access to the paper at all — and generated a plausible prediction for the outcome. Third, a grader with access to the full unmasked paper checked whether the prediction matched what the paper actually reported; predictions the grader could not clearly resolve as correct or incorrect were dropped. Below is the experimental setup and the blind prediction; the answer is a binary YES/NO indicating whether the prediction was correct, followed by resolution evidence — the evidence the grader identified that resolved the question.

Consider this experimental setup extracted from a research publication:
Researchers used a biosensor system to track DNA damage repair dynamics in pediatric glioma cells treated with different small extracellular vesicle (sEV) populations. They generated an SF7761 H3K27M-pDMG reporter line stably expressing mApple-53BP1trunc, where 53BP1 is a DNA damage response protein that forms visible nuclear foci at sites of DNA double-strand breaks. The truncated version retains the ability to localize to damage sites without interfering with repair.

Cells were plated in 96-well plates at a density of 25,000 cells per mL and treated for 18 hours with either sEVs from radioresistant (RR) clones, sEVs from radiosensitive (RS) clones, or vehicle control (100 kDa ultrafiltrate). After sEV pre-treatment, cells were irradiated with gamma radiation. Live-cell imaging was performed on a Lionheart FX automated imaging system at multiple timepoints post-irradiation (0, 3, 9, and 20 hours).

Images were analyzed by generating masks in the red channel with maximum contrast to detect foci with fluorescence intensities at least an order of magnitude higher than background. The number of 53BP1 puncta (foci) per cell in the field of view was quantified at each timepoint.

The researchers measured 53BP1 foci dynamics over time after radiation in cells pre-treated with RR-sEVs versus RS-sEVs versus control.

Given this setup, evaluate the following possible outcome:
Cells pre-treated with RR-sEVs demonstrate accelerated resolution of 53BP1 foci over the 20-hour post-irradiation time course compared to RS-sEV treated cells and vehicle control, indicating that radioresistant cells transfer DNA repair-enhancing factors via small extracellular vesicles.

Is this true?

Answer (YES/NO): NO